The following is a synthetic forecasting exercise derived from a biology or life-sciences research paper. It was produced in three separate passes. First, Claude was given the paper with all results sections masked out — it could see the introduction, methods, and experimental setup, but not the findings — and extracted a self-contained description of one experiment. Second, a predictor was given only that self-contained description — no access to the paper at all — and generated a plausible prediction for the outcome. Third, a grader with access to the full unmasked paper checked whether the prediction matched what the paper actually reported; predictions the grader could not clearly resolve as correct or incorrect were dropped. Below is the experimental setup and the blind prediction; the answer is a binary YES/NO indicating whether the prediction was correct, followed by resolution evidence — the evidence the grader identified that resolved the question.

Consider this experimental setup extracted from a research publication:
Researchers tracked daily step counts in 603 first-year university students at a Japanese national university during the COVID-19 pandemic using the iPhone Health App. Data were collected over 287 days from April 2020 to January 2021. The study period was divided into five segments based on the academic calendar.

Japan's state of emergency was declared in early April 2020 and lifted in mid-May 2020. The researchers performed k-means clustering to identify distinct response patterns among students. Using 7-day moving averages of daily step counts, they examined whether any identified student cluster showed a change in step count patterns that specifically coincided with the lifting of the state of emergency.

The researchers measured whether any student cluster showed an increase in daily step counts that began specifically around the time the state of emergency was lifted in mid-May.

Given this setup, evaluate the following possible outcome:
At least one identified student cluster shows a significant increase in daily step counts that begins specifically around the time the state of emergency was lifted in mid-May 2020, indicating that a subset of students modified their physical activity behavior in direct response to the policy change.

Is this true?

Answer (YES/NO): YES